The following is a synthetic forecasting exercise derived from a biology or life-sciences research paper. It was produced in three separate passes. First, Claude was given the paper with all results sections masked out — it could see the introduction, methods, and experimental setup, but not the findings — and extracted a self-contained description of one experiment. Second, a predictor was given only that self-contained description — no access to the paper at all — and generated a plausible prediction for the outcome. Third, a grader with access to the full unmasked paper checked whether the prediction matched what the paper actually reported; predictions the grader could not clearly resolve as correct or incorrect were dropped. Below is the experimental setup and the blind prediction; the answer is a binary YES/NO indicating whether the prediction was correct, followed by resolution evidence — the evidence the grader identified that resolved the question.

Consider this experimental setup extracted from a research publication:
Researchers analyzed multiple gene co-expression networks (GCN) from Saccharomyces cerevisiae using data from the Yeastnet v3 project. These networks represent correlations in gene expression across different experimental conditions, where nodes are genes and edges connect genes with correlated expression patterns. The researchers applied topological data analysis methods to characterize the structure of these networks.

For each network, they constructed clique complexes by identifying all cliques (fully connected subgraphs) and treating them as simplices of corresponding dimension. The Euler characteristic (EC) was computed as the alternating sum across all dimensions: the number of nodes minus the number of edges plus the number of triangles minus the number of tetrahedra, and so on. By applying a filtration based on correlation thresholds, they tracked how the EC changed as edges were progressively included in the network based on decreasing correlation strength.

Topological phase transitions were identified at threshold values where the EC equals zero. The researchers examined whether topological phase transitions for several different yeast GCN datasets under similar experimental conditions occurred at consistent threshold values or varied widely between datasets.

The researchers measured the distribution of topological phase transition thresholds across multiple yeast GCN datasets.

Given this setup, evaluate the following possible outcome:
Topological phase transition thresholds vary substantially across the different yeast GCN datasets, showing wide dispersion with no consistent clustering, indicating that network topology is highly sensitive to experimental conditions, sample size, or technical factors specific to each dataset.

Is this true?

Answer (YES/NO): NO